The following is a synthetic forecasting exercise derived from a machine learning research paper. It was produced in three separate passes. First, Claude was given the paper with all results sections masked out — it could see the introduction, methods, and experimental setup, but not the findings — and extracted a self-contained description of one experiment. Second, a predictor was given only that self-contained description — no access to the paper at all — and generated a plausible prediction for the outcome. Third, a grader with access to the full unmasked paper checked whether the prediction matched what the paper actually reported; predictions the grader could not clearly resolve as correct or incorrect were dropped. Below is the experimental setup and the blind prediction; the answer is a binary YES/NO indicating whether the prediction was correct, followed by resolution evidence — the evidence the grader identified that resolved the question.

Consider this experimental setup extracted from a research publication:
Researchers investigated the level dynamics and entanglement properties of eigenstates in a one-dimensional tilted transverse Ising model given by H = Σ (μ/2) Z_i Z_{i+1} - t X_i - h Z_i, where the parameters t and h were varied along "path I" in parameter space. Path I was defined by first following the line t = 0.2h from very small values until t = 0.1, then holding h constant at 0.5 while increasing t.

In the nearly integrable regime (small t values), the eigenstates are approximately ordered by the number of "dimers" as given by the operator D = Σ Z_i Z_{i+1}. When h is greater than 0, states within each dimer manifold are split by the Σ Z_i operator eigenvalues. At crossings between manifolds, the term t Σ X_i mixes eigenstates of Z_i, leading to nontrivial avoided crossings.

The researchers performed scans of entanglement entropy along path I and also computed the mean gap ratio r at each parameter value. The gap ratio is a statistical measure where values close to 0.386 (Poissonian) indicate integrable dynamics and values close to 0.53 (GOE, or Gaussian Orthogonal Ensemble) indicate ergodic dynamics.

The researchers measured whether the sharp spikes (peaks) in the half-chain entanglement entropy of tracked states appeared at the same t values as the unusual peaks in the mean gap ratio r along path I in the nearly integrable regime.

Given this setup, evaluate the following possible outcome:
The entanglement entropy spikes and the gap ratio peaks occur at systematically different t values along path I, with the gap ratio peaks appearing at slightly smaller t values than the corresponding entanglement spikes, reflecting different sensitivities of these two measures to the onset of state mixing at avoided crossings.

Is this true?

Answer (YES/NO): NO